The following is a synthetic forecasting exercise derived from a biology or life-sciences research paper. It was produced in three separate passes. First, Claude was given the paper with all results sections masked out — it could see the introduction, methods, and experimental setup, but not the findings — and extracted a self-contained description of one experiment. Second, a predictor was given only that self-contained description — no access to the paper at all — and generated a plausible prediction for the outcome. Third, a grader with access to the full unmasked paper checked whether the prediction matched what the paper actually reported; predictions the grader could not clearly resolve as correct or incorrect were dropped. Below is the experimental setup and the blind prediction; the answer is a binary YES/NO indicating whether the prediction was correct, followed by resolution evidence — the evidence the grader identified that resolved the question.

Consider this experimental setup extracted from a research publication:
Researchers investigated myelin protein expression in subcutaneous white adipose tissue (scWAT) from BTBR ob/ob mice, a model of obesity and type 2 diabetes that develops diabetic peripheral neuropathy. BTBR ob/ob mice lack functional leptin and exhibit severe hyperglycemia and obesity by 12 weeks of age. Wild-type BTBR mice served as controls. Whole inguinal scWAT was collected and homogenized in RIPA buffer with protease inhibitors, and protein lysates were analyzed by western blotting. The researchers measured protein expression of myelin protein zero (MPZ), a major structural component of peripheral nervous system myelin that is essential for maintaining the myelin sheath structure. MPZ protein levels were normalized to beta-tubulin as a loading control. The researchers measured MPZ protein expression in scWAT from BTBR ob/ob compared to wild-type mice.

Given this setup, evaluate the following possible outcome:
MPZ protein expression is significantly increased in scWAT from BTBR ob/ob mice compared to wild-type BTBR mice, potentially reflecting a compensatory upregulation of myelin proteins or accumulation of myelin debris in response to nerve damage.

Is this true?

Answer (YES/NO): NO